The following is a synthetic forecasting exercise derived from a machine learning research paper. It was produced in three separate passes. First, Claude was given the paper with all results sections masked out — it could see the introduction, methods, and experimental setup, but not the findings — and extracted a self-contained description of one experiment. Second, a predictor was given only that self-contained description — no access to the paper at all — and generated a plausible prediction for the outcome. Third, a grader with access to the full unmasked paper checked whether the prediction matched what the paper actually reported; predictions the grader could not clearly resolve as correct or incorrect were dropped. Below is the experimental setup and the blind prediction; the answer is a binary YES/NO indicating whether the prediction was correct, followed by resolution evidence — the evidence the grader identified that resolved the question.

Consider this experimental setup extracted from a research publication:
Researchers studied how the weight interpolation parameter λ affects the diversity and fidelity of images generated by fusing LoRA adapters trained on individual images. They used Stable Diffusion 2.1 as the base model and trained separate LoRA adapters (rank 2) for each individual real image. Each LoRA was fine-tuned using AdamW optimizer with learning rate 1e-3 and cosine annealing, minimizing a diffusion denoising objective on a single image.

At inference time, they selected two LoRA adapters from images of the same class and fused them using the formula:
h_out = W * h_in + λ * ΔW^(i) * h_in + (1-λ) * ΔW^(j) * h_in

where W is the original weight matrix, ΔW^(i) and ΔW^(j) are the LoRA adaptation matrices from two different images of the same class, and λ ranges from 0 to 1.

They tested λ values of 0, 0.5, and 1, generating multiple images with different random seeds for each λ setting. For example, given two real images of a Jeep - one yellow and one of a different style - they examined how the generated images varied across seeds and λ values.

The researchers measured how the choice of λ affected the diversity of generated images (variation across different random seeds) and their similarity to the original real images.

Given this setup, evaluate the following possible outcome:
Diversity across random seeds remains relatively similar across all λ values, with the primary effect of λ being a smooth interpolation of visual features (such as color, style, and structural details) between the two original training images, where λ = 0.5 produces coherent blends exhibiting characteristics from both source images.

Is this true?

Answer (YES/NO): NO